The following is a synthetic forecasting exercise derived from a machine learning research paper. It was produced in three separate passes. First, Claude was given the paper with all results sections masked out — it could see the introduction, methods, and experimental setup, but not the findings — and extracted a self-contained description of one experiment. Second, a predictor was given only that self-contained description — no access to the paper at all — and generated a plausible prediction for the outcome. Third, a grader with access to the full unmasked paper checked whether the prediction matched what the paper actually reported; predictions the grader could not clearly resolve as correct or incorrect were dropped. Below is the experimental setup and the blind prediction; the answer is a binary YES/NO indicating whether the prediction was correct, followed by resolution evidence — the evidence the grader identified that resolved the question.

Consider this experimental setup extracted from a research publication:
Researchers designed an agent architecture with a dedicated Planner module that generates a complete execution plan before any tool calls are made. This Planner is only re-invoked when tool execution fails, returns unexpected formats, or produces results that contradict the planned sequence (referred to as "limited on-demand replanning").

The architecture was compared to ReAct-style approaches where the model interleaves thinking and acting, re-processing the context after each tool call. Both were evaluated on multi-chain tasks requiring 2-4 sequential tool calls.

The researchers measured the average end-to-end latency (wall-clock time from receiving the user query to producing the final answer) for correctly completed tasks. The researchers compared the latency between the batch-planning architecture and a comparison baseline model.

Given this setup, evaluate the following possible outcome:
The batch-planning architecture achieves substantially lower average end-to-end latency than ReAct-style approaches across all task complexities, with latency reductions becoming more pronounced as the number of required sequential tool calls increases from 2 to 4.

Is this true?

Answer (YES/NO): NO